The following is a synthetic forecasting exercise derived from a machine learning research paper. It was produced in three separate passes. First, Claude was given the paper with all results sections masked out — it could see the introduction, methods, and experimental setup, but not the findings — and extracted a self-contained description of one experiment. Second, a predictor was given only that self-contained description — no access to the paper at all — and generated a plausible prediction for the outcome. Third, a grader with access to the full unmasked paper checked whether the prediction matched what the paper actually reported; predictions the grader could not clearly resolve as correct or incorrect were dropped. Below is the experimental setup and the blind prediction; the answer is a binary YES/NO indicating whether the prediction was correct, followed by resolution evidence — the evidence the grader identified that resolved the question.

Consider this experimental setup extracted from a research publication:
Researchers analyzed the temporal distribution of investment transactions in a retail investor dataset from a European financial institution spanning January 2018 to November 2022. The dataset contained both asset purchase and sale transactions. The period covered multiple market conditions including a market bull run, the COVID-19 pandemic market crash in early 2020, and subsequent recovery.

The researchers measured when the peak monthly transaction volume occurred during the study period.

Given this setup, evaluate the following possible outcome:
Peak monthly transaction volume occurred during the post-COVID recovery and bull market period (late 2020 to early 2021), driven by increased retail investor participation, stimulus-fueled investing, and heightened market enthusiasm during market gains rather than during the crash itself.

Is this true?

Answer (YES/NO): NO